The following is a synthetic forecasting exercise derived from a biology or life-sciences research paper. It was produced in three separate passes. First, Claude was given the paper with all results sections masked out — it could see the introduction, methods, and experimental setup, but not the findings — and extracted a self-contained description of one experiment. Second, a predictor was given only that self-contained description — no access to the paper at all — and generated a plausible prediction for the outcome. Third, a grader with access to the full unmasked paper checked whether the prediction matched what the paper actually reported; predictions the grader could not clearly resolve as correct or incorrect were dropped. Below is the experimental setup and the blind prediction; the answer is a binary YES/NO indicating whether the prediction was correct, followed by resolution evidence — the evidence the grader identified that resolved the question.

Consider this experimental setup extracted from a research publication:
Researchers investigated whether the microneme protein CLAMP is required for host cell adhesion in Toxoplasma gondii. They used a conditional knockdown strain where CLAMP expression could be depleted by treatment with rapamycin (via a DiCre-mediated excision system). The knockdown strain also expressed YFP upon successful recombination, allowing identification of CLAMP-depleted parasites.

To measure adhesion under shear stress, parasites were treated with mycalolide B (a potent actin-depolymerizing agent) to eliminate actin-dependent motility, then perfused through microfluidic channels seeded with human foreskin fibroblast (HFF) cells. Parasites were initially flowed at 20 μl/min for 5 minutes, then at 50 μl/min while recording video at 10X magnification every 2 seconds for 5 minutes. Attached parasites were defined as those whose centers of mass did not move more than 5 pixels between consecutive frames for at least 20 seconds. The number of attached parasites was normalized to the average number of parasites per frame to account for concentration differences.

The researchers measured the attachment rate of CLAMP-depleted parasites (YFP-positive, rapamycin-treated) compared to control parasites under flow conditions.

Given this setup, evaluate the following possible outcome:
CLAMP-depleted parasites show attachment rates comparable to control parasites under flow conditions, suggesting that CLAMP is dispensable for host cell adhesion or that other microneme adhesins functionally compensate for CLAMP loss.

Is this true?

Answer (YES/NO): YES